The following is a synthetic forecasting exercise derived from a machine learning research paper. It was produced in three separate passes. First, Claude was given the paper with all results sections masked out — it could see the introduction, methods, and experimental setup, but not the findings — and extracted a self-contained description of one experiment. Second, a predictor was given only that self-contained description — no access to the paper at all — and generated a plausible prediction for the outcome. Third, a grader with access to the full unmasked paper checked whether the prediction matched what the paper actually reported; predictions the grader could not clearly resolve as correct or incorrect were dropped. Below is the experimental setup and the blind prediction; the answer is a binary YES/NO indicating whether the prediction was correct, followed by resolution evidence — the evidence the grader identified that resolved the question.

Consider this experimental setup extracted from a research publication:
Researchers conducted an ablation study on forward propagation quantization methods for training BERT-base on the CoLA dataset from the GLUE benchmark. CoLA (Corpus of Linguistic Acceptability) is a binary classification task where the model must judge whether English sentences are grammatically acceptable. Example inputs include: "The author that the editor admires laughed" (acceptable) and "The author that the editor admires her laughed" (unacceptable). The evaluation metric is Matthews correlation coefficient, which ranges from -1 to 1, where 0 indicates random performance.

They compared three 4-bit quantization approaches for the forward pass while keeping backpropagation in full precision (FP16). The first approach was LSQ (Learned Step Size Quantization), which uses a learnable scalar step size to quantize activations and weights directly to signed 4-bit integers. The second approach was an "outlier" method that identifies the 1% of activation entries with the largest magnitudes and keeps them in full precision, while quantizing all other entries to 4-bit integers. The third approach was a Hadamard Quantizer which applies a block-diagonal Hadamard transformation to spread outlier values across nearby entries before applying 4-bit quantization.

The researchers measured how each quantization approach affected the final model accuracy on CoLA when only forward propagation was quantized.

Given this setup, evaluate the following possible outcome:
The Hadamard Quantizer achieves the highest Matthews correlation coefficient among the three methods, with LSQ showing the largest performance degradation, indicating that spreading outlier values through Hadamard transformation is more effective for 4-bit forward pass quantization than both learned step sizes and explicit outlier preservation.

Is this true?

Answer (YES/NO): NO